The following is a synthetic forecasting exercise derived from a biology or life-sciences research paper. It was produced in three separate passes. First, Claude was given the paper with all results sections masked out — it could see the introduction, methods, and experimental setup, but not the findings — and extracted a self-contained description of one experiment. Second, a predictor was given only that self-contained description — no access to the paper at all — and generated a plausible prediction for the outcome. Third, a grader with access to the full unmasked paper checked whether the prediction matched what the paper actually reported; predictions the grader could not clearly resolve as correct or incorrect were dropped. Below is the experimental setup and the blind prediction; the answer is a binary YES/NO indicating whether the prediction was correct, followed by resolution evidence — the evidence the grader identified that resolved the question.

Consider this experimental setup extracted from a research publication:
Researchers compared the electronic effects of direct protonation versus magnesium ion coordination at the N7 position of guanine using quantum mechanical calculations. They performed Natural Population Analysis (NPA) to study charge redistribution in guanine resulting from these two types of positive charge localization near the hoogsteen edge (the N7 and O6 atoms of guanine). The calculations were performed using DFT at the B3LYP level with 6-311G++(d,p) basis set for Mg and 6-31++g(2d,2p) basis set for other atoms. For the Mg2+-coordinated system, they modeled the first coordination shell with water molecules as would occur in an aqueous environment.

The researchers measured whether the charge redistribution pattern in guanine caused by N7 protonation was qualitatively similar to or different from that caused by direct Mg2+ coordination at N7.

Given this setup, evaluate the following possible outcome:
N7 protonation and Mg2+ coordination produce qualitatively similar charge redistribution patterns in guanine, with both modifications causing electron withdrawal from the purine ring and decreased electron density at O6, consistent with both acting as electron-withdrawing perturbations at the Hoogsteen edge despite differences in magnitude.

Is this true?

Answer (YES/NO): NO